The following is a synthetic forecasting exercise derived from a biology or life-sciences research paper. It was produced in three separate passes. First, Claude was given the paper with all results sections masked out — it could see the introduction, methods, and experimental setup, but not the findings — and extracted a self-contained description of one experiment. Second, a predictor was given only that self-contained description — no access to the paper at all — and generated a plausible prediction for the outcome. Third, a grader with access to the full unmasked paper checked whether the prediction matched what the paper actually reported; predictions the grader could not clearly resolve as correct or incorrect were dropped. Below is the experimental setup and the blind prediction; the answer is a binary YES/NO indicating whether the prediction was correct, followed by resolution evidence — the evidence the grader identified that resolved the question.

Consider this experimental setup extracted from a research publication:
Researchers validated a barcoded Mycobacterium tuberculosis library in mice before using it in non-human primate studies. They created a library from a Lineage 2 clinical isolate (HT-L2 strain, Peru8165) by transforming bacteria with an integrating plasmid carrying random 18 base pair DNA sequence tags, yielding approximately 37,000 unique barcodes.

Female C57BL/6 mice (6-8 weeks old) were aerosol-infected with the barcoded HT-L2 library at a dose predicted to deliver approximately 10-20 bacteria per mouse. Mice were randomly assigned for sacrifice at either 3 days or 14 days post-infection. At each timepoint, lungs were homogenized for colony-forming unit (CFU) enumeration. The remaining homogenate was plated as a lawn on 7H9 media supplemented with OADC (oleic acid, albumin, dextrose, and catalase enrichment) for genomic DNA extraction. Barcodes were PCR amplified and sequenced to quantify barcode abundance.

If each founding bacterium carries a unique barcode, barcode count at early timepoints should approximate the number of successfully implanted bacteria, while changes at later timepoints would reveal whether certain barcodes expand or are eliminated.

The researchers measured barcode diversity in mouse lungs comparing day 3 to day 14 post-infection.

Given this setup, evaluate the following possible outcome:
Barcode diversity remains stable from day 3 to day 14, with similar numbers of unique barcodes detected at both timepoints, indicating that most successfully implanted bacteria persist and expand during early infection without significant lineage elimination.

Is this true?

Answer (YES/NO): YES